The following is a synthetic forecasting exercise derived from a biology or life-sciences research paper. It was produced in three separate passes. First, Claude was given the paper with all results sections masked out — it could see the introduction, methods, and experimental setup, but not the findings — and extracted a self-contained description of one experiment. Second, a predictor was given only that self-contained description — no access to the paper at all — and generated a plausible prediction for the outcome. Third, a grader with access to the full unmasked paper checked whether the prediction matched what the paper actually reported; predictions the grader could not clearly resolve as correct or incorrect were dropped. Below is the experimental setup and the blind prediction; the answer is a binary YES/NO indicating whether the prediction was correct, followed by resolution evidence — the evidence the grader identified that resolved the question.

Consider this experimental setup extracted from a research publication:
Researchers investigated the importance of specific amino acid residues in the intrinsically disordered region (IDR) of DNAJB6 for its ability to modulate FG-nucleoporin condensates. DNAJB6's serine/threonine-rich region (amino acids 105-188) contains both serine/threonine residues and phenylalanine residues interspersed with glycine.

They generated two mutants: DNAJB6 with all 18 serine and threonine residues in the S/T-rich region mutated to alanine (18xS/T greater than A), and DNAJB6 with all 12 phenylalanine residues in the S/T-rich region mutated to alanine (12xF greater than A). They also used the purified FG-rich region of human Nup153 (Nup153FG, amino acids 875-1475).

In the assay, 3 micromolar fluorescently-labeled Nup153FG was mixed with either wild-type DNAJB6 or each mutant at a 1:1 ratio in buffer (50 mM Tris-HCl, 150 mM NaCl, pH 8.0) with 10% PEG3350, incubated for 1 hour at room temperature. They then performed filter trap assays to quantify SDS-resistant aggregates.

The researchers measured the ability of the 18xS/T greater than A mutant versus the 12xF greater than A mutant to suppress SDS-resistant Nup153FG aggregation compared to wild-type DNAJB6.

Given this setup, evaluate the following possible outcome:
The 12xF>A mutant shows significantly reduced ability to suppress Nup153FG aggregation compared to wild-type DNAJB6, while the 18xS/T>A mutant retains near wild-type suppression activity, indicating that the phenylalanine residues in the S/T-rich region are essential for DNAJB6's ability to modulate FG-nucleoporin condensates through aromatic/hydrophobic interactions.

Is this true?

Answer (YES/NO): YES